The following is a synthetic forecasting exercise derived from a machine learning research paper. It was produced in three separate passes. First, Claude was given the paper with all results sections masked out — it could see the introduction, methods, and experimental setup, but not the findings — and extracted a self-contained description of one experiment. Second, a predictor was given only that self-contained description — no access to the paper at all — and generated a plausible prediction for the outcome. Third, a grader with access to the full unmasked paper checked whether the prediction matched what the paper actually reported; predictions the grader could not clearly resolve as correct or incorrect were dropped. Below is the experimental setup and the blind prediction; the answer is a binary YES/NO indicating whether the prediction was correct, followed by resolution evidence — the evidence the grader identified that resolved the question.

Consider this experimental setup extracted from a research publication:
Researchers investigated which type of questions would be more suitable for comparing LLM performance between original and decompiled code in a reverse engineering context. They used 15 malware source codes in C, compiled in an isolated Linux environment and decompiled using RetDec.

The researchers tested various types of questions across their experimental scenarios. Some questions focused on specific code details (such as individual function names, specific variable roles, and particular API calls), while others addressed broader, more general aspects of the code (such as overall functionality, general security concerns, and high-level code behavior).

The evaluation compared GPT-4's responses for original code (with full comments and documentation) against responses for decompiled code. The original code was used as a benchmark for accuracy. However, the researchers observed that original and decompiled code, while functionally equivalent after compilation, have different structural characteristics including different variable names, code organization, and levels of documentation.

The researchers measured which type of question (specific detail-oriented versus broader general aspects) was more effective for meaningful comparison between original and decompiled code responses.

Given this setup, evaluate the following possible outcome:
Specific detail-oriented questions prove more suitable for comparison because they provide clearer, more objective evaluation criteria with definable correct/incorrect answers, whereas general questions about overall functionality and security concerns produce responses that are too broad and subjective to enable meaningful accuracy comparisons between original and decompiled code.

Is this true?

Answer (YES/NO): NO